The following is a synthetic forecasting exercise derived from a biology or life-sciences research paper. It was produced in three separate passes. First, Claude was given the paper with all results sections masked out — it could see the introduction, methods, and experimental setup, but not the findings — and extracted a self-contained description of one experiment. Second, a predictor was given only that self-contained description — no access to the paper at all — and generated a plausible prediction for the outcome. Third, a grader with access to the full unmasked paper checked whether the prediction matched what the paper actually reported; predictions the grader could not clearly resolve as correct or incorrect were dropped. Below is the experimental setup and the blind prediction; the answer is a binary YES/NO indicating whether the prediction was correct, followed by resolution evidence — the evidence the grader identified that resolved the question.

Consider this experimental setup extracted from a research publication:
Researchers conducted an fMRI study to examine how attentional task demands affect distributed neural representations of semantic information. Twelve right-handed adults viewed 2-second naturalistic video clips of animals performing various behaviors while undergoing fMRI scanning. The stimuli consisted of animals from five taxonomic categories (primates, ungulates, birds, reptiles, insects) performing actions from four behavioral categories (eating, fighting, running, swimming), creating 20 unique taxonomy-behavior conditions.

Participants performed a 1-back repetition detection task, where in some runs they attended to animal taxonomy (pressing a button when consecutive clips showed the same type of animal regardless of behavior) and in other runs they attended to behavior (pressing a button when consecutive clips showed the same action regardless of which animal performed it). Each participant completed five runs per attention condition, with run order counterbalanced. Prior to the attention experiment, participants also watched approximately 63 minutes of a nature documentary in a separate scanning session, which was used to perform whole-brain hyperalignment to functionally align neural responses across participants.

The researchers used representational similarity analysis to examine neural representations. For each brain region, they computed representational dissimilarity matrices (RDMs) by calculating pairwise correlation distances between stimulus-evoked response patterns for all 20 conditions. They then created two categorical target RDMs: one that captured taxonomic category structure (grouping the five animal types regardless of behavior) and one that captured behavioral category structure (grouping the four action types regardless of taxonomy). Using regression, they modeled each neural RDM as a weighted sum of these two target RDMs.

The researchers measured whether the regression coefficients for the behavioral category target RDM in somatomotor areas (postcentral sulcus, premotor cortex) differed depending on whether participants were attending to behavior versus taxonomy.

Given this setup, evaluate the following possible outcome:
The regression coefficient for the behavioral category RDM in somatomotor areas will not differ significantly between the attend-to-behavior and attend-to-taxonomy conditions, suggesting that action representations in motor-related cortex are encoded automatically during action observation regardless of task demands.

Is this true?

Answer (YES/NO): NO